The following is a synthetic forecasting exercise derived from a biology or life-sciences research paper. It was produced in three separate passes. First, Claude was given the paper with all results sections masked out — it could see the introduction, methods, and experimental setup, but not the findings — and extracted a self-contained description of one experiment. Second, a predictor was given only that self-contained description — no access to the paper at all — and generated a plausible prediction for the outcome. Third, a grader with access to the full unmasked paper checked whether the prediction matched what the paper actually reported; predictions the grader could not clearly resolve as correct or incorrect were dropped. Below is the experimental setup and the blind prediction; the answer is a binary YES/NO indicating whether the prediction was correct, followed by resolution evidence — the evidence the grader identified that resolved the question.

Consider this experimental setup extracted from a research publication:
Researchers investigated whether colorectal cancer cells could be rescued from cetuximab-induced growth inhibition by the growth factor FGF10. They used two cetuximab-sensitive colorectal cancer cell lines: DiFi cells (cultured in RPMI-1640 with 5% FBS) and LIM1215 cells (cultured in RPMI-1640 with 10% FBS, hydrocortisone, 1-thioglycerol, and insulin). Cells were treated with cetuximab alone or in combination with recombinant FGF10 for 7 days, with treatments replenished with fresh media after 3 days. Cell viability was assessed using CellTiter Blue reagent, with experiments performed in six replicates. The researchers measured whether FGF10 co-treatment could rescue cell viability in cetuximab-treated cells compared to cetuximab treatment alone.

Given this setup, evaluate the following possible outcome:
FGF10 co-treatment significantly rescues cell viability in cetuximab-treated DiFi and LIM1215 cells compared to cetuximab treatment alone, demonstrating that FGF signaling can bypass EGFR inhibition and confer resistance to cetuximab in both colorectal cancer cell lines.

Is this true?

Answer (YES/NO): YES